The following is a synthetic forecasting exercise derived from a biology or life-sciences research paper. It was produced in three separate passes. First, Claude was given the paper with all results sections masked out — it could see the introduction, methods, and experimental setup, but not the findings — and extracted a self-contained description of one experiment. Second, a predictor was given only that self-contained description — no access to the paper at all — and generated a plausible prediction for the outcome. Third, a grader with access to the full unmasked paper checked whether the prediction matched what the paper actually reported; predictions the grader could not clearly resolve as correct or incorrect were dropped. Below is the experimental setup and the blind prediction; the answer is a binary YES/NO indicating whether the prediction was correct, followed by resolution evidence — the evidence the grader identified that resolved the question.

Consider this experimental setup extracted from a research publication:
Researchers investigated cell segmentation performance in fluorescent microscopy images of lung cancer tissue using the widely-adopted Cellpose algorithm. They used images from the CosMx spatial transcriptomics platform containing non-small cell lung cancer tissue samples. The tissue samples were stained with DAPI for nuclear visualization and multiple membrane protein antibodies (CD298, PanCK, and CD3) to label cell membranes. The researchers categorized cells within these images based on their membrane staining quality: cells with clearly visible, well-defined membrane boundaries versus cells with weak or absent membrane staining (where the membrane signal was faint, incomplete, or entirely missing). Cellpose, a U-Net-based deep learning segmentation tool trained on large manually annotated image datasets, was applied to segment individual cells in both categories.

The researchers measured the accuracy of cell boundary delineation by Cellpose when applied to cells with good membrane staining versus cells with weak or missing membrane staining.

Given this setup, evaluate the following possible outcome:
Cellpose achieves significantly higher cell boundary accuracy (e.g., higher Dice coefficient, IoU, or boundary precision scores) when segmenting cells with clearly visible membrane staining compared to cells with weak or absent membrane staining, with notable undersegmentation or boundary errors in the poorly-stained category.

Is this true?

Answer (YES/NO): YES